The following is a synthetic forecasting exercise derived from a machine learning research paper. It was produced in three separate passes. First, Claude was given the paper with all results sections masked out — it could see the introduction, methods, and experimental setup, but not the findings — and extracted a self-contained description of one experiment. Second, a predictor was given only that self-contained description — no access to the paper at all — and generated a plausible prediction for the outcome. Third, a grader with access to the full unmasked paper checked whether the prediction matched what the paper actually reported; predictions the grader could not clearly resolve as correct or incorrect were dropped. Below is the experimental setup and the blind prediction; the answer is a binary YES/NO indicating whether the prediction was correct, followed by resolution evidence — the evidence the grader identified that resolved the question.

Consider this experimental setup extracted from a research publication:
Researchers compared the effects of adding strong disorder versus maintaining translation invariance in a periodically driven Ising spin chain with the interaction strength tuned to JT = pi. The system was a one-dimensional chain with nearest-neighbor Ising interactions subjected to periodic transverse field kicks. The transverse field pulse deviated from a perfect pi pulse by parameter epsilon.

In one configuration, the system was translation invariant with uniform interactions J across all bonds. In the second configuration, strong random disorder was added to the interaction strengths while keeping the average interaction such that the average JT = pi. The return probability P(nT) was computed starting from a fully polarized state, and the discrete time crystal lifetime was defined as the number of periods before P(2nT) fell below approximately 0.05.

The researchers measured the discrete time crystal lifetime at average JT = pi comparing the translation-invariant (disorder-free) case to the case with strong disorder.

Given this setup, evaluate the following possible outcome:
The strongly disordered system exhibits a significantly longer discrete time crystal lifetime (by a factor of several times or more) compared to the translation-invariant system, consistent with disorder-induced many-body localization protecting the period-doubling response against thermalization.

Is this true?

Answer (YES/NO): NO